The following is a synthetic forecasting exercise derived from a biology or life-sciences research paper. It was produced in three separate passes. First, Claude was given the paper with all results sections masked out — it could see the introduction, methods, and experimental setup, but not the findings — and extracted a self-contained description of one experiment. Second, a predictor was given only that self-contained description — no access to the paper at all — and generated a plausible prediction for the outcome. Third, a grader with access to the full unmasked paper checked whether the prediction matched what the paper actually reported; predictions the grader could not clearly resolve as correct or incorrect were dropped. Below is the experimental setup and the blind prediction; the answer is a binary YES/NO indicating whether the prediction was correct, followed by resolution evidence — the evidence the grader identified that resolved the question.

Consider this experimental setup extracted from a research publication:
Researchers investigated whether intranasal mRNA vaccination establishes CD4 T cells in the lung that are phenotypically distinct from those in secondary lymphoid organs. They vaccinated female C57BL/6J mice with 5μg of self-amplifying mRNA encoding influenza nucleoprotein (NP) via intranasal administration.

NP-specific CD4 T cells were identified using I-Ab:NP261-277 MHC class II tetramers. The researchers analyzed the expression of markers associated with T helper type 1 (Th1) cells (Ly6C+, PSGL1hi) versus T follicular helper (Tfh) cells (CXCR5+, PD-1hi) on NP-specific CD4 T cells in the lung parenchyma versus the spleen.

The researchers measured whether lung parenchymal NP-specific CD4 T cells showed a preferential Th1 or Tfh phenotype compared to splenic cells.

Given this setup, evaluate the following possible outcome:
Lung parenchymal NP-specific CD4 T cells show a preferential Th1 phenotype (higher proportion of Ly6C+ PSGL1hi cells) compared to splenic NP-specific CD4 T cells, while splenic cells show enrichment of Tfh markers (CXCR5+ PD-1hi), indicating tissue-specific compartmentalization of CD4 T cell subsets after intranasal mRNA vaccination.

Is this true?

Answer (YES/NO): NO